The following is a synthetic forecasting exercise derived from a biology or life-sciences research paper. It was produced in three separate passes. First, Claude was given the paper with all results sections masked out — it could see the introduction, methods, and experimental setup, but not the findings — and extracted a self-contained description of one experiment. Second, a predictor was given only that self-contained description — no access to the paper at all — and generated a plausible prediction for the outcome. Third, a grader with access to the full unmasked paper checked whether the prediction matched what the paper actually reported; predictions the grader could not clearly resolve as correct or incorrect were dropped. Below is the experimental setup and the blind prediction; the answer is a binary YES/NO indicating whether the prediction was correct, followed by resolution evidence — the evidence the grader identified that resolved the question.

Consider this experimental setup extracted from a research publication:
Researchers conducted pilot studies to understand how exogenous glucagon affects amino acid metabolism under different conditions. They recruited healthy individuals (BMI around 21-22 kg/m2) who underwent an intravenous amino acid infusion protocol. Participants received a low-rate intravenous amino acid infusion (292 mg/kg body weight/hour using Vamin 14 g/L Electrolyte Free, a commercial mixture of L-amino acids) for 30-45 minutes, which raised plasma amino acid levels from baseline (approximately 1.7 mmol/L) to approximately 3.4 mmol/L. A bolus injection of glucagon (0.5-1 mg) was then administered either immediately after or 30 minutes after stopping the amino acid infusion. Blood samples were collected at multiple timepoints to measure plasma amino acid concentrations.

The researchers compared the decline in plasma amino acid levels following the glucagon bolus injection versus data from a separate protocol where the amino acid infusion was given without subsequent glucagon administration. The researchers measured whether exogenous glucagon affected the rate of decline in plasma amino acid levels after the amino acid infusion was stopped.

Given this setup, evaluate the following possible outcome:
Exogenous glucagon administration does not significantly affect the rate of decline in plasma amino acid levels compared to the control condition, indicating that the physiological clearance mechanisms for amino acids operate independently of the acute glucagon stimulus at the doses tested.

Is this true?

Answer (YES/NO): NO